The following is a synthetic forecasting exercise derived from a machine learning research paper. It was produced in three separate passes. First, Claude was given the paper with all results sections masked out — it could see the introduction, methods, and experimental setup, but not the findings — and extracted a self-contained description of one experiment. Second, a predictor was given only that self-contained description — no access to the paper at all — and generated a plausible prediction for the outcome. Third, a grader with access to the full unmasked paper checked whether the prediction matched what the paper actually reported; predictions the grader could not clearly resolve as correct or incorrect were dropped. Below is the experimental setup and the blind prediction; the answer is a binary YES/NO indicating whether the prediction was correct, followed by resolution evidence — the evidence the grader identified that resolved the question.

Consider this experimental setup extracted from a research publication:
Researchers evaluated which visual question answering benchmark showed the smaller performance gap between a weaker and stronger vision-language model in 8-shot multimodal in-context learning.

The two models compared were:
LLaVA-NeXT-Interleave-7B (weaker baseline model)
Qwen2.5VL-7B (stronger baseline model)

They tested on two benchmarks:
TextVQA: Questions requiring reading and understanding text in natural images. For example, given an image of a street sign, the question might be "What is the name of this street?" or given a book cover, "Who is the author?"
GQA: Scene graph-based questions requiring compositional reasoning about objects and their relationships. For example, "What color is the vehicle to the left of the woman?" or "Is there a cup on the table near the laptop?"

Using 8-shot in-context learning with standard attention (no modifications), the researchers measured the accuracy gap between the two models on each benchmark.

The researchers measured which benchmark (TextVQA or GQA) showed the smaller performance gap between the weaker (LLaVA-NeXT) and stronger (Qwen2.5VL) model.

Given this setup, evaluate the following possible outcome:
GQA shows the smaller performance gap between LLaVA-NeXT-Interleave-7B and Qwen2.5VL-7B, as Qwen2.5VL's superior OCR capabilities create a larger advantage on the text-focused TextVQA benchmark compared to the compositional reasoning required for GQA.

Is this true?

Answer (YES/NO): NO